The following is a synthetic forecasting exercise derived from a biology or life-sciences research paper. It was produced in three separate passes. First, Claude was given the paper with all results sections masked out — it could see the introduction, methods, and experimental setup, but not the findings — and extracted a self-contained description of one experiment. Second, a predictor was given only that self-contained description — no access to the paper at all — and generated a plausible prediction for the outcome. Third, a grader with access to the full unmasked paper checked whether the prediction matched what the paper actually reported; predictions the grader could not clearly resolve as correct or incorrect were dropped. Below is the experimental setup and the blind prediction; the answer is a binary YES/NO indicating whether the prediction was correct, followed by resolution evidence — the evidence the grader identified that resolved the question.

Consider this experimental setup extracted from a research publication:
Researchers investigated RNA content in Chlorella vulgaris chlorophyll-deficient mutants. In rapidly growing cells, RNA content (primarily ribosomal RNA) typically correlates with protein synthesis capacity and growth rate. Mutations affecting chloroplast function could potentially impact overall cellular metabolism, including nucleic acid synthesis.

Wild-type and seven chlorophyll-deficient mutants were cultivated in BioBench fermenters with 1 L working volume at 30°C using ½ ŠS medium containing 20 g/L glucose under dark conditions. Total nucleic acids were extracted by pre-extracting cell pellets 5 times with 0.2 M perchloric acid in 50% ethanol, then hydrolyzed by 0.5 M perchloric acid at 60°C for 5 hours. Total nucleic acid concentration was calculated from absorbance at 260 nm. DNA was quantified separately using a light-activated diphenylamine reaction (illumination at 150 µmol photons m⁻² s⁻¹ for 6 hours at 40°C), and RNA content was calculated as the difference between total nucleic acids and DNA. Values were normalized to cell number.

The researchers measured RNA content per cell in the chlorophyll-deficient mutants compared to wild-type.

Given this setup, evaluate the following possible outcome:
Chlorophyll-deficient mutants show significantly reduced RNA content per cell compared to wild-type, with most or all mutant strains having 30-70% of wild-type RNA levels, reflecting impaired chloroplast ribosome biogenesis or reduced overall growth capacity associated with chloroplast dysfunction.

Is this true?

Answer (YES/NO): NO